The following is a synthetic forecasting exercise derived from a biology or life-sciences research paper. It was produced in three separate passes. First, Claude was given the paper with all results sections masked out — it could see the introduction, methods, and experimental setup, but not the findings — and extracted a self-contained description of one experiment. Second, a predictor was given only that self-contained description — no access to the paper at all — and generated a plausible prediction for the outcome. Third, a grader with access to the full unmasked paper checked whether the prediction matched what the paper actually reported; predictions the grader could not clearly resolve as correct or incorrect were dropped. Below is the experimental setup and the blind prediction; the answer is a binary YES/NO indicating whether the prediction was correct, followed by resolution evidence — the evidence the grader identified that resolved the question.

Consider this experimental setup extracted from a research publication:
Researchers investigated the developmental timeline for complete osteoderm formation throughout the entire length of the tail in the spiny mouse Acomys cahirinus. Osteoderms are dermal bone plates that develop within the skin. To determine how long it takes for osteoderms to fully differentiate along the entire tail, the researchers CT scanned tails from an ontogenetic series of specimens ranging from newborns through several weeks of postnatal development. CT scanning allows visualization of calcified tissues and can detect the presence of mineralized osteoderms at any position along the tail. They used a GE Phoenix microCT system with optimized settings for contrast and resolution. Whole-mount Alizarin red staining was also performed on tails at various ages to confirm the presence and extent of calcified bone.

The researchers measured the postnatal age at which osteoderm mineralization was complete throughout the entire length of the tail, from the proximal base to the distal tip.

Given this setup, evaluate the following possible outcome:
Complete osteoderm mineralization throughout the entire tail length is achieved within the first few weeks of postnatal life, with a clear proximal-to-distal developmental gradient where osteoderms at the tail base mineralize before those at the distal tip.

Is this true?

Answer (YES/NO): NO